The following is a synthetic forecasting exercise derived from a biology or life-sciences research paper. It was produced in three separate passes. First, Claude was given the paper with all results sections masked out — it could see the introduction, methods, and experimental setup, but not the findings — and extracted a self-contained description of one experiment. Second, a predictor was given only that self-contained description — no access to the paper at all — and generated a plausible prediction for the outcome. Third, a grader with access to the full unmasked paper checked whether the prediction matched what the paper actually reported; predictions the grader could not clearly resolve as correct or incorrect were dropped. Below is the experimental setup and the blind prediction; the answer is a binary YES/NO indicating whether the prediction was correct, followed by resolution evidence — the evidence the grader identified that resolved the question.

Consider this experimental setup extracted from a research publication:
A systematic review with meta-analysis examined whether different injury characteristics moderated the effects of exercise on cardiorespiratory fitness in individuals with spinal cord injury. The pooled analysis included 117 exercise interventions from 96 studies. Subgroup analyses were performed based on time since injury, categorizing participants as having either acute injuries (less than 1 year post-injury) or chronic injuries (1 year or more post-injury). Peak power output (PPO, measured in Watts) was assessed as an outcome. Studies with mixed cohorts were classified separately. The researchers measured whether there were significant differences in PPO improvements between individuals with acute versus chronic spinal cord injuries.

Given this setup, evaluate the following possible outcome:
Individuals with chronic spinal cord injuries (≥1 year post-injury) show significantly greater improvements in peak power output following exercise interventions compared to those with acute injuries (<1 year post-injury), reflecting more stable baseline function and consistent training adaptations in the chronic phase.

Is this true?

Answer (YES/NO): NO